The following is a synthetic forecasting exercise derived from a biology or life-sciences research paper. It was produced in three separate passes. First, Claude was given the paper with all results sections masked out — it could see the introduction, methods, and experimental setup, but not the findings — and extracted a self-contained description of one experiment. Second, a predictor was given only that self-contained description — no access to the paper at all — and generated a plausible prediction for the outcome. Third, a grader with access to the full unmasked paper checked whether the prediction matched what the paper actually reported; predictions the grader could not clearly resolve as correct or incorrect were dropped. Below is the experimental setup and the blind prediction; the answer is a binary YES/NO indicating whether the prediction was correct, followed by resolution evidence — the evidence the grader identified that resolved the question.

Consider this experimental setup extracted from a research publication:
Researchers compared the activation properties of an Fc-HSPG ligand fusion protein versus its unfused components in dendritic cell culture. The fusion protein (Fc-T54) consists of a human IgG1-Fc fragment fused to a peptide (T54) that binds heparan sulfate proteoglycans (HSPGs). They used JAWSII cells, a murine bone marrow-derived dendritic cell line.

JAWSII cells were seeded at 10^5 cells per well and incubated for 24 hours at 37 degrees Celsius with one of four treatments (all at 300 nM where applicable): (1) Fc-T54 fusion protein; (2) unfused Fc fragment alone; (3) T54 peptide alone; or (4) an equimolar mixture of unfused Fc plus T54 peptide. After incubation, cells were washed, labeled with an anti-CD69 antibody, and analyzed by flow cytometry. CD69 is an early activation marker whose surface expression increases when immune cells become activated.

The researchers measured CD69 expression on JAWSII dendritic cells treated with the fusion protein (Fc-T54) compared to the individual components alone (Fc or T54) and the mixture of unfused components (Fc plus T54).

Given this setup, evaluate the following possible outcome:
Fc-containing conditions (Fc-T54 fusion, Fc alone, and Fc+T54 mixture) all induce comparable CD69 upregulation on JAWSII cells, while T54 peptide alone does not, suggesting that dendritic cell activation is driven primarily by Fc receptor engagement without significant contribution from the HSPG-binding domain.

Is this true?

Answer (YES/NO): NO